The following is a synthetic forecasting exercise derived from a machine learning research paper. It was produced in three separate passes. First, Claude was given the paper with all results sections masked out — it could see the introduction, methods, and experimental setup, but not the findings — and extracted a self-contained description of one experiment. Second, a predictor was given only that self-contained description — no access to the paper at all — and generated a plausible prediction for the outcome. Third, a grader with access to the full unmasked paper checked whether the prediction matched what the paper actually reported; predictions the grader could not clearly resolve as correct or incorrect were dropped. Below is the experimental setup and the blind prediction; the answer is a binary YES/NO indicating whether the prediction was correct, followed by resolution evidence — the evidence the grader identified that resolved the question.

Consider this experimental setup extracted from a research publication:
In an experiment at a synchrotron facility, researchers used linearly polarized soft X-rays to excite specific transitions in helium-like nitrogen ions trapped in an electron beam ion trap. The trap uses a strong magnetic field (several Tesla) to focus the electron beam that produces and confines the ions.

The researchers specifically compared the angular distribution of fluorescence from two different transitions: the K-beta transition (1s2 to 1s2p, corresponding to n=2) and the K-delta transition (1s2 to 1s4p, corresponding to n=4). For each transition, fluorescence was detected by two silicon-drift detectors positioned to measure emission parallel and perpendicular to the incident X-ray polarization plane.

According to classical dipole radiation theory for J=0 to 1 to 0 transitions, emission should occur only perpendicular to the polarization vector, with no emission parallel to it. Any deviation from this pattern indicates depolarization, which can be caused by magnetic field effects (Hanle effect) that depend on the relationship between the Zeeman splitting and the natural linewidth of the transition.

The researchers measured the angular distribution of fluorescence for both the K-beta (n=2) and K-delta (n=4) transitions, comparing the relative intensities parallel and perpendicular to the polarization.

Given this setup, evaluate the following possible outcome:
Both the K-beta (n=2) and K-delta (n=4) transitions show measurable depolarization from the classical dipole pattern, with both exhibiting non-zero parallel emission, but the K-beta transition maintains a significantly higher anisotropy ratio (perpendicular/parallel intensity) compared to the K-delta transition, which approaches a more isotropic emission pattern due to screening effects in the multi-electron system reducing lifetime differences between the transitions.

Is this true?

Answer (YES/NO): NO